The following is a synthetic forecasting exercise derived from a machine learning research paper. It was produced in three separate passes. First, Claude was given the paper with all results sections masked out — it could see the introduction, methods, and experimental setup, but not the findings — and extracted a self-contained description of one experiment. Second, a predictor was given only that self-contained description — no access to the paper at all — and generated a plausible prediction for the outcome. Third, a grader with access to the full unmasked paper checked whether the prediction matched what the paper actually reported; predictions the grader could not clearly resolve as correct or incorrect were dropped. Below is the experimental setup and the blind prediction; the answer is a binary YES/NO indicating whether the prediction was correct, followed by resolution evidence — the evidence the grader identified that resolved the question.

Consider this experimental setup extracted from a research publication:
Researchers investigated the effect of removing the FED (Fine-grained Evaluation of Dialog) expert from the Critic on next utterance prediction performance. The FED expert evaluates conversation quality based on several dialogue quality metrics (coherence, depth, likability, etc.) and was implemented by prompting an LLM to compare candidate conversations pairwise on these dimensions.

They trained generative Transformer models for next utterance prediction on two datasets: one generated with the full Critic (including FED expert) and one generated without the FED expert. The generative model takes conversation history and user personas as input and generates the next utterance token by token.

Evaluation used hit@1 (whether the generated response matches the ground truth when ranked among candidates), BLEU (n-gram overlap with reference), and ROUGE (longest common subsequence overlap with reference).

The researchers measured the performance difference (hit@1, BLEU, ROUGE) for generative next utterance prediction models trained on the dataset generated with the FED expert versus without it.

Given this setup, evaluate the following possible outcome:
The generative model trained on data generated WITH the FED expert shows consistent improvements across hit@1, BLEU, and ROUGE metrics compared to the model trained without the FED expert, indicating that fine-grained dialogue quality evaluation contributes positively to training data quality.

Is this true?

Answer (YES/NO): YES